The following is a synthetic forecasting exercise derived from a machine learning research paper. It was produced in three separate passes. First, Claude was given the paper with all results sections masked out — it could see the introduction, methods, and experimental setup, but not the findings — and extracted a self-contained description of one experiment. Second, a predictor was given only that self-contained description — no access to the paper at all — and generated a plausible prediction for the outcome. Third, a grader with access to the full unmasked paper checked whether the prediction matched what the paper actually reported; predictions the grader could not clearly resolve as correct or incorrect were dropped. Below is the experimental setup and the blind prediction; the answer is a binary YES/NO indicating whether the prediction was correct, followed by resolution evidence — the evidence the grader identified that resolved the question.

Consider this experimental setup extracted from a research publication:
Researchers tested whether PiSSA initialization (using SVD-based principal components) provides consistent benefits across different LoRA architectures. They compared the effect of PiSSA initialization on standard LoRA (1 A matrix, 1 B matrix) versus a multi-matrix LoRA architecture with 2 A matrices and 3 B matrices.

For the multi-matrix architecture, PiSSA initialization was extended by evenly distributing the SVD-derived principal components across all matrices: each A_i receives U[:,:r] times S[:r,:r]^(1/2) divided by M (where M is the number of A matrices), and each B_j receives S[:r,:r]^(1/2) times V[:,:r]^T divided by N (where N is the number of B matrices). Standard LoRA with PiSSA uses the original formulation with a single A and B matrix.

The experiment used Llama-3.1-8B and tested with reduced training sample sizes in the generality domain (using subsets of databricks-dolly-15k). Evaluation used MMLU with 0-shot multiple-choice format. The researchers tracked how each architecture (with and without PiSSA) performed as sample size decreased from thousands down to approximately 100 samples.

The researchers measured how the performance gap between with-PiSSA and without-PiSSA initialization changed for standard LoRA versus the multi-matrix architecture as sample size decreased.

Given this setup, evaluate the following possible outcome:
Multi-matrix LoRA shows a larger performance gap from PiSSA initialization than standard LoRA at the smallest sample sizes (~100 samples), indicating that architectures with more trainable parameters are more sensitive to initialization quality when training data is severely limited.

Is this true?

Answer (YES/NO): NO